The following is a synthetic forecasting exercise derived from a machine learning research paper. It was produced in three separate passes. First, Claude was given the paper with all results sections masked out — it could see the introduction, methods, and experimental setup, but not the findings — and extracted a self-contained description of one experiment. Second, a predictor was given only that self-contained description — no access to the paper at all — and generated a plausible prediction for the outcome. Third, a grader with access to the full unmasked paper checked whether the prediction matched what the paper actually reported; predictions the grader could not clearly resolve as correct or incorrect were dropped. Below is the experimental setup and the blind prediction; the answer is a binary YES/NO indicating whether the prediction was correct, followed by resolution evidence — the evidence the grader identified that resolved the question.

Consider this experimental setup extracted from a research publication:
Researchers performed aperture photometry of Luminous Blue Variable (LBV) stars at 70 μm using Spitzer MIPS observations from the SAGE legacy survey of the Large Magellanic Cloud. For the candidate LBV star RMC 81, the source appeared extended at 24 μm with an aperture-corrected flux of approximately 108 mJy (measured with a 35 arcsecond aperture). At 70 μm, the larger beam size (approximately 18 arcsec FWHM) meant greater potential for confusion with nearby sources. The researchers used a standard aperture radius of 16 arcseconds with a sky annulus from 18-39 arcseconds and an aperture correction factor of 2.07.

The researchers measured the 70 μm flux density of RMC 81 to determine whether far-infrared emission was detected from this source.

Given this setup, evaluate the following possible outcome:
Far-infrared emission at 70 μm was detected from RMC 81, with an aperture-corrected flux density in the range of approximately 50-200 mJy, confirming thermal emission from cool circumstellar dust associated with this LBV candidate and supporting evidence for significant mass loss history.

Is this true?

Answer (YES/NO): YES